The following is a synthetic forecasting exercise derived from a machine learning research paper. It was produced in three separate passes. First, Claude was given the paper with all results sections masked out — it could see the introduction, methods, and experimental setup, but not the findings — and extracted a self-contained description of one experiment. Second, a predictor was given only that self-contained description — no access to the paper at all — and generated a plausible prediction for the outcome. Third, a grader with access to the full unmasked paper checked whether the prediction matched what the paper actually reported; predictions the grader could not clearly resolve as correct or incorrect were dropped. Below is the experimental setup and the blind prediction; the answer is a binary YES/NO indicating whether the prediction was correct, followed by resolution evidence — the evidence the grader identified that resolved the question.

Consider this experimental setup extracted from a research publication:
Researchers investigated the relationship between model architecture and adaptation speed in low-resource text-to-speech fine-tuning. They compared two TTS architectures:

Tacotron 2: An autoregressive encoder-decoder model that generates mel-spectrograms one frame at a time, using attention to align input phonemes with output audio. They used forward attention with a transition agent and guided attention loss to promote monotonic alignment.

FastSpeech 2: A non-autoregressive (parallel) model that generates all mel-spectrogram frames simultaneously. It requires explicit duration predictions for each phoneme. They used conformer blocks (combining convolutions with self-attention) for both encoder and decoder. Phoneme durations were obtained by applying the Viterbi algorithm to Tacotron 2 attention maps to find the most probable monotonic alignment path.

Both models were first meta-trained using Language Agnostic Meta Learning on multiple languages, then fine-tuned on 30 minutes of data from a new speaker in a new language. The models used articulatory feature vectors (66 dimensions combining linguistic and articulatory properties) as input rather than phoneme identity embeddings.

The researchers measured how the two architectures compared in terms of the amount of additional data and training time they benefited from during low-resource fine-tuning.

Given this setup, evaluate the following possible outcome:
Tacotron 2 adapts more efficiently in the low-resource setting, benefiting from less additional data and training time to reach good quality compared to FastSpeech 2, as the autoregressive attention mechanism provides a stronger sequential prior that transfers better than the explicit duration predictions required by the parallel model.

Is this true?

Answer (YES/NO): YES